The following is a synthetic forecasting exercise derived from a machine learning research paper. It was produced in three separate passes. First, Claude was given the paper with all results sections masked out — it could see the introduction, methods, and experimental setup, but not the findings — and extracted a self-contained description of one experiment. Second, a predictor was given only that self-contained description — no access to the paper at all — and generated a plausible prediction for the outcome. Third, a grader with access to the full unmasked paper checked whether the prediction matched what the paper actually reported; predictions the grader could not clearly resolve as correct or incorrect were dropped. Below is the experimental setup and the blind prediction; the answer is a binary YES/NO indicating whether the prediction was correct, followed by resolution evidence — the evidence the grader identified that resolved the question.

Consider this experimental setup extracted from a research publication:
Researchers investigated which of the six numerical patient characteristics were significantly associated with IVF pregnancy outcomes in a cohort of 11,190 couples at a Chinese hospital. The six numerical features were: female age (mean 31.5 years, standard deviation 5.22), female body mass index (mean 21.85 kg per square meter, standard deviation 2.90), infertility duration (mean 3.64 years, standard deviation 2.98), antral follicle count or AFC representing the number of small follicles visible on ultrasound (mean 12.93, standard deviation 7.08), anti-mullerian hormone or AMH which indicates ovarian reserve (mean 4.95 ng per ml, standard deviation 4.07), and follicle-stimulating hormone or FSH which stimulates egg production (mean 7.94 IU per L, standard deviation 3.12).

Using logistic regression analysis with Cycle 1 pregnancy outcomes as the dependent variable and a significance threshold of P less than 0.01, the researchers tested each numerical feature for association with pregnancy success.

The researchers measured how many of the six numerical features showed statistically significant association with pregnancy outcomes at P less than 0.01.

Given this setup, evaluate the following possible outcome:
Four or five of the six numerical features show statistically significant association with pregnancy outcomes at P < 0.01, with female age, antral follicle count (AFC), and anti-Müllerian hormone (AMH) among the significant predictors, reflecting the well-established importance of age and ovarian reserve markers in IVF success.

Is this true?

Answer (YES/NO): NO